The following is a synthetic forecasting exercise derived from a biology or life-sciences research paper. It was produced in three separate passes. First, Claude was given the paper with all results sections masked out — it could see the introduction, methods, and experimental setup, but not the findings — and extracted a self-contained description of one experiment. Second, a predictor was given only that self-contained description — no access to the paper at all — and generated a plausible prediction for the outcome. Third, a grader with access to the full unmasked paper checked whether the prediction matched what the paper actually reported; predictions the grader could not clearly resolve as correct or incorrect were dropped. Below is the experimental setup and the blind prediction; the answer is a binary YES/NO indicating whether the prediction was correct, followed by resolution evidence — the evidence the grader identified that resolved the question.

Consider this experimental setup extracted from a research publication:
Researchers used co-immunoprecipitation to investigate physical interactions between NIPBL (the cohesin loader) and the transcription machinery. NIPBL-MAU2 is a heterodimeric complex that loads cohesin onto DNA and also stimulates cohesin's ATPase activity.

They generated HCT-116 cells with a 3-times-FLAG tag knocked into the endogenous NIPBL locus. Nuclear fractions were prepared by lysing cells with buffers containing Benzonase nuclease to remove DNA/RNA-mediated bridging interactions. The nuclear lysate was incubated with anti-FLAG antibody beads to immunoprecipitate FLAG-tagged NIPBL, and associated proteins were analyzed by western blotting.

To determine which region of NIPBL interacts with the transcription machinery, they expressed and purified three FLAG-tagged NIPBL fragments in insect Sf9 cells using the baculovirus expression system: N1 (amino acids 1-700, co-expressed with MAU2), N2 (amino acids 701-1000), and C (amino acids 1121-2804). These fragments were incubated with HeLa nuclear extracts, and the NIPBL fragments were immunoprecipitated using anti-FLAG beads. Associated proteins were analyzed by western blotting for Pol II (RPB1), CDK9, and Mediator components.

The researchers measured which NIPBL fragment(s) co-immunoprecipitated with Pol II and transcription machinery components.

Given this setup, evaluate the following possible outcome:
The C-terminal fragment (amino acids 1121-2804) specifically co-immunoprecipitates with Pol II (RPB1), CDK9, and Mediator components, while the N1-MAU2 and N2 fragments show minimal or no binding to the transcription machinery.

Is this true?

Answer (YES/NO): NO